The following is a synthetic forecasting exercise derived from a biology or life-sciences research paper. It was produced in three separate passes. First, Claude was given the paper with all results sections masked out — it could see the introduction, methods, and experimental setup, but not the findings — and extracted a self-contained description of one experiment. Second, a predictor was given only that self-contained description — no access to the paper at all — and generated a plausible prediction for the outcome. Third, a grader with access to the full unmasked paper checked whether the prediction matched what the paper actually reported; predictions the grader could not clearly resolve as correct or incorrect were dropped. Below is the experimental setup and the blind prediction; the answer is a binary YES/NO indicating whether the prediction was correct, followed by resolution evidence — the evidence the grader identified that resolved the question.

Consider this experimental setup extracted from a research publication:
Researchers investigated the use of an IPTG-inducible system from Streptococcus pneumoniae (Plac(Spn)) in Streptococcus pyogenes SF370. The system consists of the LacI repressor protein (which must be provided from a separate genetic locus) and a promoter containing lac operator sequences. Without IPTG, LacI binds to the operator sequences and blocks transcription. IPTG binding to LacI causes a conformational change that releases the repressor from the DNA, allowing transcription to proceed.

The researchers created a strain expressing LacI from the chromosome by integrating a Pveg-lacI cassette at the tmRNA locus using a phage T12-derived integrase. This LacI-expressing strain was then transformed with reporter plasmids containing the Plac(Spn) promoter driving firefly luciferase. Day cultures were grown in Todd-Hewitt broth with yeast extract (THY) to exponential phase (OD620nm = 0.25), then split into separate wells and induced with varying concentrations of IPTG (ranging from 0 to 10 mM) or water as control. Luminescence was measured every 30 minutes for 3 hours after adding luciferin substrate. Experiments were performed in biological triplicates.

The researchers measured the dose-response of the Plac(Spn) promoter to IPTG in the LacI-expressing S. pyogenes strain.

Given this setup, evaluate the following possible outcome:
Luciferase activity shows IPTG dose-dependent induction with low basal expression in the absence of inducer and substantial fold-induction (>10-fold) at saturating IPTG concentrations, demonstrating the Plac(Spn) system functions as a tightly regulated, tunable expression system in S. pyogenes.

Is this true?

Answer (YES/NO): YES